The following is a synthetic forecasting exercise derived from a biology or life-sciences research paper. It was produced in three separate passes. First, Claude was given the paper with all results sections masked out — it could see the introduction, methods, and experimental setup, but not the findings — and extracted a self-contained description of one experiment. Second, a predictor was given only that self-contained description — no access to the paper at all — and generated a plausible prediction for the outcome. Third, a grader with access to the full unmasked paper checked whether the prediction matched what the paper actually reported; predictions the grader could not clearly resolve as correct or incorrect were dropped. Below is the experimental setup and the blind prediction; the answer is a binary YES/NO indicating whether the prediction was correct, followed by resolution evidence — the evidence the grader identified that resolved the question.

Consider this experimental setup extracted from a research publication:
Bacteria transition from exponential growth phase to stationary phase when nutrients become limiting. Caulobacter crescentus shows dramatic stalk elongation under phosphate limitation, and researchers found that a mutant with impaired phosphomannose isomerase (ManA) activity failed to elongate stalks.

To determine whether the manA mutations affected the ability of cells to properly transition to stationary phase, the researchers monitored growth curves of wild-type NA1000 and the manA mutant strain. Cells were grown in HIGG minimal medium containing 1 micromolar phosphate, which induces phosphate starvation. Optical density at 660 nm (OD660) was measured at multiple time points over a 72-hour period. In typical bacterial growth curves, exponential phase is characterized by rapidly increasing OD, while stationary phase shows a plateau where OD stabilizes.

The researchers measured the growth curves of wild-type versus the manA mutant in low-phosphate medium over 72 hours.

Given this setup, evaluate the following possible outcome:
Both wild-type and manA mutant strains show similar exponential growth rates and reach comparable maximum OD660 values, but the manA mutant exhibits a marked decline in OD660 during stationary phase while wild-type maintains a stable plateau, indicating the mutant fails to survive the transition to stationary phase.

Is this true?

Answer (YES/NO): NO